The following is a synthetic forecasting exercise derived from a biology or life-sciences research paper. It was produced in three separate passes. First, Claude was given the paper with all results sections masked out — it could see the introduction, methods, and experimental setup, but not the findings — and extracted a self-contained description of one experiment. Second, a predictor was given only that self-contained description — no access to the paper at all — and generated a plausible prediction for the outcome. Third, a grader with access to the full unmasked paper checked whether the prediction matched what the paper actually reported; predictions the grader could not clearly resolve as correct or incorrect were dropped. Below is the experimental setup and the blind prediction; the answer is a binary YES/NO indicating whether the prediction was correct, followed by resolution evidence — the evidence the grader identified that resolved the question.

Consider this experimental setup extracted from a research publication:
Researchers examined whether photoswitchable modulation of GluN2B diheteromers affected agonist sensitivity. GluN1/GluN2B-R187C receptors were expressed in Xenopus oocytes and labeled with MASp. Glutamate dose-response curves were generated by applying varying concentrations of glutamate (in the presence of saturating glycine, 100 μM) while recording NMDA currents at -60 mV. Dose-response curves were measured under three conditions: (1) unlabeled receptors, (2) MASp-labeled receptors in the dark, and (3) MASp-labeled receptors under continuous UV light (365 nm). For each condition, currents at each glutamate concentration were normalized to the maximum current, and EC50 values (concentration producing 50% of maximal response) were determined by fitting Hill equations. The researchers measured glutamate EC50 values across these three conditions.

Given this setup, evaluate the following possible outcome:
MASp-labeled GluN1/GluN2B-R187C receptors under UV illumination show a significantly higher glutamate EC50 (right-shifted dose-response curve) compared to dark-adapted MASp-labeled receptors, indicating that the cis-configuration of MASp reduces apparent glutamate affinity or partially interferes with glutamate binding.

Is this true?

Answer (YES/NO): YES